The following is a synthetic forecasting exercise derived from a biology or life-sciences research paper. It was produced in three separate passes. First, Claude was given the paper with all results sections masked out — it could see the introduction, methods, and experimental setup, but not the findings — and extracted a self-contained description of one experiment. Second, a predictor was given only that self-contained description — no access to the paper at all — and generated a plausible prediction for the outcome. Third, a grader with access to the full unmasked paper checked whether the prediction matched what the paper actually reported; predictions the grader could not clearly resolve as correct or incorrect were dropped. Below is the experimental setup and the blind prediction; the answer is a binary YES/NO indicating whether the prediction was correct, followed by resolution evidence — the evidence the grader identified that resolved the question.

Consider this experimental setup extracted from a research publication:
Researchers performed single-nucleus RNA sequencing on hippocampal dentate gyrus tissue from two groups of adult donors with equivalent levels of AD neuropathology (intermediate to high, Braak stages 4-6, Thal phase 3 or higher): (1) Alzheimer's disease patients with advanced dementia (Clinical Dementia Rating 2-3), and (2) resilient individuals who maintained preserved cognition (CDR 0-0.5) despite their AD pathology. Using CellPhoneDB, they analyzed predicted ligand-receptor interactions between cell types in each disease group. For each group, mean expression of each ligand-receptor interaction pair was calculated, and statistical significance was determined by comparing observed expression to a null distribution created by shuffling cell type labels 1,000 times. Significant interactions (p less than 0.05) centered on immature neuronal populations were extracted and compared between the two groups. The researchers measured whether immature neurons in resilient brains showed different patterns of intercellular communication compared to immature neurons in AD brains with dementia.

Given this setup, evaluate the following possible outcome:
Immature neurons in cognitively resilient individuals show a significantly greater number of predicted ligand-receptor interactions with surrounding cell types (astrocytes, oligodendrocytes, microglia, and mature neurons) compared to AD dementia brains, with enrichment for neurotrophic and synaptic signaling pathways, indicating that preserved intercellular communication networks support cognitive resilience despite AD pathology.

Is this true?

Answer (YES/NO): YES